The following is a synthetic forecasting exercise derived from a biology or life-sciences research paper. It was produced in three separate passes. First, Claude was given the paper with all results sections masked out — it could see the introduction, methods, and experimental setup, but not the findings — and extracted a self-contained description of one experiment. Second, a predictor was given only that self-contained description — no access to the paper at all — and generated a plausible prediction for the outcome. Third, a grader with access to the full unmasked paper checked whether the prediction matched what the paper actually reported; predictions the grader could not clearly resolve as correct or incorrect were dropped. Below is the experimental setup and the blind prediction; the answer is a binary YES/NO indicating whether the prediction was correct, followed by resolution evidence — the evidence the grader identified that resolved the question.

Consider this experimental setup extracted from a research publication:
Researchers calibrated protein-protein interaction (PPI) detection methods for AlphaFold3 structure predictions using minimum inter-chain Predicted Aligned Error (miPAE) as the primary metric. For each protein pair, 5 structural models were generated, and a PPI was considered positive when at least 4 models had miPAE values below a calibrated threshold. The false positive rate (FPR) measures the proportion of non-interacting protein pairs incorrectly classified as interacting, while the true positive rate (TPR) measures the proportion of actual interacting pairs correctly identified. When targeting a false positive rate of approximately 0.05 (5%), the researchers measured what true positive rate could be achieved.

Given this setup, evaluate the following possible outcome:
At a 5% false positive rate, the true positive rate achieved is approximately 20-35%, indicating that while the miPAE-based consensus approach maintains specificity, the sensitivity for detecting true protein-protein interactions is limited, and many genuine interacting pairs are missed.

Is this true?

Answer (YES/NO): NO